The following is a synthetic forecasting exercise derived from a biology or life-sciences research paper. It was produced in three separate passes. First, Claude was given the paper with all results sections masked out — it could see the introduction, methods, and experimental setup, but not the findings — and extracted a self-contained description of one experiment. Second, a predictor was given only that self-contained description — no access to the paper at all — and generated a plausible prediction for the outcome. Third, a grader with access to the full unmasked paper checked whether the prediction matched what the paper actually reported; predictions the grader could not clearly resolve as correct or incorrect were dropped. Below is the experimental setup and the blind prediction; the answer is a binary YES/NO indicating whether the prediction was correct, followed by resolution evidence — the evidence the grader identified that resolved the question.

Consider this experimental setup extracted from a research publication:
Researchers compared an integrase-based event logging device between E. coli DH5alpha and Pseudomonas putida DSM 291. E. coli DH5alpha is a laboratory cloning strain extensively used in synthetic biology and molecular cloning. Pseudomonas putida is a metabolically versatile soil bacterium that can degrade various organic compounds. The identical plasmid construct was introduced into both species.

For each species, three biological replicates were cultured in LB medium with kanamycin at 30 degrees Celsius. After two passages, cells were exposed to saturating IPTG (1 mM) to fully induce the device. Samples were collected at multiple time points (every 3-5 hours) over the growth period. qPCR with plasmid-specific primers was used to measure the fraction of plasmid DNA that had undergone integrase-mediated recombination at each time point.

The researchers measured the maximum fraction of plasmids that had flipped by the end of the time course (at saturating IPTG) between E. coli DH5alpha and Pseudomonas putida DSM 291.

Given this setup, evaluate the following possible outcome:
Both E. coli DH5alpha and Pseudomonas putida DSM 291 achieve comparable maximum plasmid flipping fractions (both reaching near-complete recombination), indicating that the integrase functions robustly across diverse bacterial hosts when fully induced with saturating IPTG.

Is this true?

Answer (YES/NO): NO